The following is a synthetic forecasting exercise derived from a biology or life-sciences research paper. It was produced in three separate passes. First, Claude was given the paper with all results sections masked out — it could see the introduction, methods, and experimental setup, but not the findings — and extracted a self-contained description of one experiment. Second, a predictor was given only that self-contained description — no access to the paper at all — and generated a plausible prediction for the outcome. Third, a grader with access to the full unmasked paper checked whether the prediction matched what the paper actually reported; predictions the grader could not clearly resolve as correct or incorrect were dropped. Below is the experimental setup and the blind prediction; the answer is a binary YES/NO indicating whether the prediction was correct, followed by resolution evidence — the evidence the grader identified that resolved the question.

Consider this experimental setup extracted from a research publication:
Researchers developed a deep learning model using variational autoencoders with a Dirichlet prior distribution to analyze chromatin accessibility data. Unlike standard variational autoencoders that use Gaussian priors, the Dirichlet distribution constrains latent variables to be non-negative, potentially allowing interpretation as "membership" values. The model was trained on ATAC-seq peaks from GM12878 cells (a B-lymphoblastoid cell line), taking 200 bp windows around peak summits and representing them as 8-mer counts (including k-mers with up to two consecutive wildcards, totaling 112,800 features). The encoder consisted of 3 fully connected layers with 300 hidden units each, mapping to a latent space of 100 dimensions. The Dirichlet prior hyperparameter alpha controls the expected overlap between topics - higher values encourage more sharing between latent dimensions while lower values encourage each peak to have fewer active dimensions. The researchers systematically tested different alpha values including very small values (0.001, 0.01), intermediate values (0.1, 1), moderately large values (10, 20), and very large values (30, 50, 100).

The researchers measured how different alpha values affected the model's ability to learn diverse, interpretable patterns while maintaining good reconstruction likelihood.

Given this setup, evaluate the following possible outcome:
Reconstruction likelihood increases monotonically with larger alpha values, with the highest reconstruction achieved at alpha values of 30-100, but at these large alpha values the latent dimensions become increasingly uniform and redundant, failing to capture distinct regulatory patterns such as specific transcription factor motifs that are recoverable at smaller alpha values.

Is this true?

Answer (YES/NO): NO